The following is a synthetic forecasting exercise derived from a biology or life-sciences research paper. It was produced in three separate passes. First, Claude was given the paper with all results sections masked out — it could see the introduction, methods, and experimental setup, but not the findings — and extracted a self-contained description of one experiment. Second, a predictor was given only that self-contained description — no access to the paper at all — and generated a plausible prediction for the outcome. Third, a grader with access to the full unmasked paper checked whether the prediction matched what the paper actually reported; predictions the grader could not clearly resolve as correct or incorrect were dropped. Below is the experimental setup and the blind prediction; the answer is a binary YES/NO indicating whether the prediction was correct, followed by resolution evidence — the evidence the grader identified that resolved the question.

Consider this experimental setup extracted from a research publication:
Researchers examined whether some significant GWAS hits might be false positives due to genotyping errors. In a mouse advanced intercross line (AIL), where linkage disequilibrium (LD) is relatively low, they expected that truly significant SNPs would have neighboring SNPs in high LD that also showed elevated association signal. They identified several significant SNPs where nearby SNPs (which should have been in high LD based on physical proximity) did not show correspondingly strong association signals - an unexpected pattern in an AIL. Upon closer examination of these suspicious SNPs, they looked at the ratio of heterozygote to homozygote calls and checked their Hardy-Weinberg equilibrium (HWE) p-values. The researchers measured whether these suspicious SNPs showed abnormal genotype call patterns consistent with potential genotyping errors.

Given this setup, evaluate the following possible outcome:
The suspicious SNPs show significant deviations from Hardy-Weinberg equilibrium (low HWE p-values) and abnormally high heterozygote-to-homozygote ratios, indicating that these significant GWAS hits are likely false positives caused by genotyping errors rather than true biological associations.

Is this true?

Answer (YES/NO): NO